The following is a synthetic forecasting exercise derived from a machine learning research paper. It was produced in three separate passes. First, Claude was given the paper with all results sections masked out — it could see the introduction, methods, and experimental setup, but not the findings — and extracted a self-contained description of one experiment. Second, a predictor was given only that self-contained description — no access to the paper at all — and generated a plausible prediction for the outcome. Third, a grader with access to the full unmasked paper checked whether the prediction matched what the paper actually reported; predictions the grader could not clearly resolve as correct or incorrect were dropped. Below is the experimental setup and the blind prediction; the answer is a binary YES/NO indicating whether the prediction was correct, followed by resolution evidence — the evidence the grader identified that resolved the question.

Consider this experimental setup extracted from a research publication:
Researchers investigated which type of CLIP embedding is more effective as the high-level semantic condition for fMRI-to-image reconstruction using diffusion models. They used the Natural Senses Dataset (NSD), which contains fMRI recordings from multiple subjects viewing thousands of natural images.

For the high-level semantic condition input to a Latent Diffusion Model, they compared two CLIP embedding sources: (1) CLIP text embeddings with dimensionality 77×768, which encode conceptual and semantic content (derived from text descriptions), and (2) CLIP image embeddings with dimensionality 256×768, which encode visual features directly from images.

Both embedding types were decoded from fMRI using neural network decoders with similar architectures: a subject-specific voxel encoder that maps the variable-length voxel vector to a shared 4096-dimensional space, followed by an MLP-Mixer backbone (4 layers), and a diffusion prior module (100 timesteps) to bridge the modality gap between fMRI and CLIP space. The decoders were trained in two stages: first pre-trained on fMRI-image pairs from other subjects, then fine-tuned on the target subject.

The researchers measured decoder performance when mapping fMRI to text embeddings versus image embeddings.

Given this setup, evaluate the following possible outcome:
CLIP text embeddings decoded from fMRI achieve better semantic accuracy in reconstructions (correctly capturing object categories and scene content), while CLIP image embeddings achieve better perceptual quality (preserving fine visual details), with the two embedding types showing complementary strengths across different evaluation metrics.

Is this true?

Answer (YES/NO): NO